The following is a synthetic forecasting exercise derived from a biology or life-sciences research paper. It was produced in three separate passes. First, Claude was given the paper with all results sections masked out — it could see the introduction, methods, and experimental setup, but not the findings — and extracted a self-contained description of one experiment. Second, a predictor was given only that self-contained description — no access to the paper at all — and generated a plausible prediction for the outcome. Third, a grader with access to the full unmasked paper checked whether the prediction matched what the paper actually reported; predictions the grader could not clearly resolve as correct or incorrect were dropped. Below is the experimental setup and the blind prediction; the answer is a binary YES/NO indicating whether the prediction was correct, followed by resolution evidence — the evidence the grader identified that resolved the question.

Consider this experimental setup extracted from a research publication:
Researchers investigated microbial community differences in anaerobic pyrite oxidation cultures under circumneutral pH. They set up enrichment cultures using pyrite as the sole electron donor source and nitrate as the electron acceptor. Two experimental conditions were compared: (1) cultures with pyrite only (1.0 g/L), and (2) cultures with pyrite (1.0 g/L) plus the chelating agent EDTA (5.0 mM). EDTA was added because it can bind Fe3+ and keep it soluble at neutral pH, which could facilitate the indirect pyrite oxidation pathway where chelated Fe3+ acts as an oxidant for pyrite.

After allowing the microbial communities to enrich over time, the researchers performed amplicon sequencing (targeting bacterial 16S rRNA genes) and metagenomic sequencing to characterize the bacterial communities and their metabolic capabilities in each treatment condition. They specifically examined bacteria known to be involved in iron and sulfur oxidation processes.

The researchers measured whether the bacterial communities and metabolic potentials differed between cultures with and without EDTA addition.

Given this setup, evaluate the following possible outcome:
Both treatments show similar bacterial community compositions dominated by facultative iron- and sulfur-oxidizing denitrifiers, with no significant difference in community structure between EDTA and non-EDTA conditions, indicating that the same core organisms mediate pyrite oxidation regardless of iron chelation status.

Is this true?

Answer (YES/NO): NO